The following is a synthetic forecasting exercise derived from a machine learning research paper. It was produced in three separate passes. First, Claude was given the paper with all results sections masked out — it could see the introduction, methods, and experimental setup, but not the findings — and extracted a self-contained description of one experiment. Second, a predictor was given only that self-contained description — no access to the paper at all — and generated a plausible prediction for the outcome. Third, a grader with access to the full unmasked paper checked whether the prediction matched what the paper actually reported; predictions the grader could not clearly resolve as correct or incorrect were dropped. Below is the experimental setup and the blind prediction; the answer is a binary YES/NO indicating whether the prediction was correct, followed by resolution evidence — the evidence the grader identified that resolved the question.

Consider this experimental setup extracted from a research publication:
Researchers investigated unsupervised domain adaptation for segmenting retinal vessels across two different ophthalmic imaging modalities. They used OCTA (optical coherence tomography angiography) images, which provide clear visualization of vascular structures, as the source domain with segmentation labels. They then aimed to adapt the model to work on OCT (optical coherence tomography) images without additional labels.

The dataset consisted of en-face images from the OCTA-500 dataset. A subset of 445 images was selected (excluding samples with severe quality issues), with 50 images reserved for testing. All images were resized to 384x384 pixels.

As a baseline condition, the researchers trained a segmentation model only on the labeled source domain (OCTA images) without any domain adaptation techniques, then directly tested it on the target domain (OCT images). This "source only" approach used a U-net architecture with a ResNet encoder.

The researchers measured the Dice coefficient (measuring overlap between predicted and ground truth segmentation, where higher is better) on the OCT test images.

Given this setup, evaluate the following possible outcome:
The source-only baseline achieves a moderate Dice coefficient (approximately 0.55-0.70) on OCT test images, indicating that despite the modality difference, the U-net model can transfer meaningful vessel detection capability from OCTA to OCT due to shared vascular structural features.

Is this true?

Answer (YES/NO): NO